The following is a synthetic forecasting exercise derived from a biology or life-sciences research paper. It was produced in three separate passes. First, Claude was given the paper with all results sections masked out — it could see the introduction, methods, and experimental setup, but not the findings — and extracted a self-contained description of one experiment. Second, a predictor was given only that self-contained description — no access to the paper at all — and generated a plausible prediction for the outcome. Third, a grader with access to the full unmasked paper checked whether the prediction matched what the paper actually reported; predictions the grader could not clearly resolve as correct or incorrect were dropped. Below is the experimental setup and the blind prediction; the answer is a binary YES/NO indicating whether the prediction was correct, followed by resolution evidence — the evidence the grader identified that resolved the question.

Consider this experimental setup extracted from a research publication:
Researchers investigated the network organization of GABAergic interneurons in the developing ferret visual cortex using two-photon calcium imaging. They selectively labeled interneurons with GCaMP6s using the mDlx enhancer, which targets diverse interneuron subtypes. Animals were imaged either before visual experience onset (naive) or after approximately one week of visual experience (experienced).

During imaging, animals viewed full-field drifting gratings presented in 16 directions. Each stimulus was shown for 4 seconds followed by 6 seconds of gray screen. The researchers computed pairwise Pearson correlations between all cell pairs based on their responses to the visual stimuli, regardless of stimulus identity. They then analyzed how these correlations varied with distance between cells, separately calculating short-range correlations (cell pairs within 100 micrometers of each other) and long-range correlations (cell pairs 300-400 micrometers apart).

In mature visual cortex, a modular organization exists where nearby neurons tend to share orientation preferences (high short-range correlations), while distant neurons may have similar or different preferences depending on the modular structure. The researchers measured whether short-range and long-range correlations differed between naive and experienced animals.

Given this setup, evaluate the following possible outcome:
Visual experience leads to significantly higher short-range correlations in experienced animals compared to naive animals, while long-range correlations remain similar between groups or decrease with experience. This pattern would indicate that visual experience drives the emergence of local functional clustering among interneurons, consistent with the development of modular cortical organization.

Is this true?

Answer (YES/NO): NO